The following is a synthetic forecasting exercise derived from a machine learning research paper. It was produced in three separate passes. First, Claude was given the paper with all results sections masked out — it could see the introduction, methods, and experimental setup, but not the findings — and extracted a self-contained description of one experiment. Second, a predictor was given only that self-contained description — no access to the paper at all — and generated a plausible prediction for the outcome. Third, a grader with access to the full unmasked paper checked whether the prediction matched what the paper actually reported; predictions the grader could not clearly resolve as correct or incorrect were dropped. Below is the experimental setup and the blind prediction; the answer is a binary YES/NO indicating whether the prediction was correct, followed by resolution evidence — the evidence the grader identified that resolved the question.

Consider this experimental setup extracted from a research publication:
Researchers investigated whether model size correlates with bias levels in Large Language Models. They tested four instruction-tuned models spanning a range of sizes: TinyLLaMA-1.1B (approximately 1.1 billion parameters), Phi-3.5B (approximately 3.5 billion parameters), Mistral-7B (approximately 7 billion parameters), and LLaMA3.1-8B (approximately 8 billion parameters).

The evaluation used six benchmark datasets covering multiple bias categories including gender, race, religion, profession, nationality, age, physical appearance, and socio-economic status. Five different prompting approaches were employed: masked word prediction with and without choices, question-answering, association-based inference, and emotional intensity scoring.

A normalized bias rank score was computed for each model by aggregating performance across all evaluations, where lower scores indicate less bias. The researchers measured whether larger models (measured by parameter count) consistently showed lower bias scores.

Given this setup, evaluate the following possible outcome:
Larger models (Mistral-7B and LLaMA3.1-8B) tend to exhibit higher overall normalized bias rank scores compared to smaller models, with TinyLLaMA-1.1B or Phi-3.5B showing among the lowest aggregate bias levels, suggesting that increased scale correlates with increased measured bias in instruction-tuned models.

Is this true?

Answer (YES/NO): NO